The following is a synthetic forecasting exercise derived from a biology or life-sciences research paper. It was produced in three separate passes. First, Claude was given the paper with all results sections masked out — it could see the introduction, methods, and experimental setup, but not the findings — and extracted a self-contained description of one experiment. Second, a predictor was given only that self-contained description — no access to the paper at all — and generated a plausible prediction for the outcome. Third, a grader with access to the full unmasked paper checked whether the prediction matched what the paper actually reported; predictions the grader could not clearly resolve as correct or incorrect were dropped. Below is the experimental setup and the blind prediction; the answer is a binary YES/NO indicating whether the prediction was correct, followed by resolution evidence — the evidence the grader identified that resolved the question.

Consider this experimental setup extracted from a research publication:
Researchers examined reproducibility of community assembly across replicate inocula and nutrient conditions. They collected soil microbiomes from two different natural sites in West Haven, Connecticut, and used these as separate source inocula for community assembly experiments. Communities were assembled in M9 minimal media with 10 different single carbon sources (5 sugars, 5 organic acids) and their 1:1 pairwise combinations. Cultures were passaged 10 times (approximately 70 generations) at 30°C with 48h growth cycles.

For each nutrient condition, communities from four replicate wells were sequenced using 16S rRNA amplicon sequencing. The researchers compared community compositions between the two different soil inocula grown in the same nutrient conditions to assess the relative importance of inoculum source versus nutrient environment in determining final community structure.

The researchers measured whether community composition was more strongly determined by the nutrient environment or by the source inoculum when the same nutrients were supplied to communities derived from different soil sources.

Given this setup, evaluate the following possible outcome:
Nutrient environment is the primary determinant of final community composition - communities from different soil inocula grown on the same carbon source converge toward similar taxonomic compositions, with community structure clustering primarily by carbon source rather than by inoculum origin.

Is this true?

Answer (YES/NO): YES